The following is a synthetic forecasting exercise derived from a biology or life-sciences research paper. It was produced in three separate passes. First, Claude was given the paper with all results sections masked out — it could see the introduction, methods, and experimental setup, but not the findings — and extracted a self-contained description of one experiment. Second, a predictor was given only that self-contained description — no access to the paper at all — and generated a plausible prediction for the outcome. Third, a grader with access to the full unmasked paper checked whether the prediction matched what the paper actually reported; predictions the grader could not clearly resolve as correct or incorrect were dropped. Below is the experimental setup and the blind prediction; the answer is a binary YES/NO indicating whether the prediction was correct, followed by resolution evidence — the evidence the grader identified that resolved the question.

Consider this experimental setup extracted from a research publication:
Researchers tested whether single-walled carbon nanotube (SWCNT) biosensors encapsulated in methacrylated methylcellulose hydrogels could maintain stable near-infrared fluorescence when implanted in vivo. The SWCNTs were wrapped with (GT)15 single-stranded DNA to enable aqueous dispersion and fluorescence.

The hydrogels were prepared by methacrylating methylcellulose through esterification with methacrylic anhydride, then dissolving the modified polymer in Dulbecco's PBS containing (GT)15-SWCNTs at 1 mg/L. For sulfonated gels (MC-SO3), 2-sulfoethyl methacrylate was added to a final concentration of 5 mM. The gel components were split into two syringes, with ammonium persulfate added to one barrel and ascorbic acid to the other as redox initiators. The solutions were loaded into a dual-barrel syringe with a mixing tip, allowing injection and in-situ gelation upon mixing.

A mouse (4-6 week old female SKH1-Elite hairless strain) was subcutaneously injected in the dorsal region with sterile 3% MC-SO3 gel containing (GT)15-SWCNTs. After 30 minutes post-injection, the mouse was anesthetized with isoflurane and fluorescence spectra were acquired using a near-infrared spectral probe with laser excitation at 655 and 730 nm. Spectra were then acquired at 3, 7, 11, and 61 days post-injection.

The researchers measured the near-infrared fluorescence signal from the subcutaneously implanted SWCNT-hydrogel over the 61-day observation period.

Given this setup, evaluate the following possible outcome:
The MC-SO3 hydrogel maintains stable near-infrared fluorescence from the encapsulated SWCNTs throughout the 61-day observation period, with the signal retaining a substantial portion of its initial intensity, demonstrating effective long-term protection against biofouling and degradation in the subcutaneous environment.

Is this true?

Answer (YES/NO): YES